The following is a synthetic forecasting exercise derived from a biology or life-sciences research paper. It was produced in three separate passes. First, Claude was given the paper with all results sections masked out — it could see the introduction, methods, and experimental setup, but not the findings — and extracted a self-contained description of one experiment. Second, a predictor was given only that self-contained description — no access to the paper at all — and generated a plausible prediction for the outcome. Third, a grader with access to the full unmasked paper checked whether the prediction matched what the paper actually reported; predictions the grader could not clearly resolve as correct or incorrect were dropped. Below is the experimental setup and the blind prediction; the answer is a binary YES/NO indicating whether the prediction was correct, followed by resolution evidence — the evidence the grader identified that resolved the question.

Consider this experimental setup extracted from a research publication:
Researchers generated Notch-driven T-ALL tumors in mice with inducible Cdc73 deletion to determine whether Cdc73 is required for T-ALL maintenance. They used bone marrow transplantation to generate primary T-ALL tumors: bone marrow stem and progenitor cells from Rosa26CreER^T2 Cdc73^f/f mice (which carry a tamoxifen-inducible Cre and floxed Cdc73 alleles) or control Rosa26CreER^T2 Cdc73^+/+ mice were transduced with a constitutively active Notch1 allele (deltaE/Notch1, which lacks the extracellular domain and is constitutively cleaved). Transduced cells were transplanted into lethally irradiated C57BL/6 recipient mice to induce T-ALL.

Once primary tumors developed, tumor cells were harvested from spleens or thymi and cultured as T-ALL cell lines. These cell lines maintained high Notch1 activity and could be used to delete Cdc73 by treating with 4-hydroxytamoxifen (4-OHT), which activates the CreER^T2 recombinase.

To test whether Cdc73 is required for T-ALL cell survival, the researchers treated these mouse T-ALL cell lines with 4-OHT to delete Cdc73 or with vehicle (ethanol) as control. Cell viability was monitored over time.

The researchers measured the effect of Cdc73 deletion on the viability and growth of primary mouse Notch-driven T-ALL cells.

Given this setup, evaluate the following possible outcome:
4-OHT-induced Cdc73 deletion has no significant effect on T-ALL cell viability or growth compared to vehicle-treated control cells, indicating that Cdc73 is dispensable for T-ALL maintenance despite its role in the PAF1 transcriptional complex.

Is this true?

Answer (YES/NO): NO